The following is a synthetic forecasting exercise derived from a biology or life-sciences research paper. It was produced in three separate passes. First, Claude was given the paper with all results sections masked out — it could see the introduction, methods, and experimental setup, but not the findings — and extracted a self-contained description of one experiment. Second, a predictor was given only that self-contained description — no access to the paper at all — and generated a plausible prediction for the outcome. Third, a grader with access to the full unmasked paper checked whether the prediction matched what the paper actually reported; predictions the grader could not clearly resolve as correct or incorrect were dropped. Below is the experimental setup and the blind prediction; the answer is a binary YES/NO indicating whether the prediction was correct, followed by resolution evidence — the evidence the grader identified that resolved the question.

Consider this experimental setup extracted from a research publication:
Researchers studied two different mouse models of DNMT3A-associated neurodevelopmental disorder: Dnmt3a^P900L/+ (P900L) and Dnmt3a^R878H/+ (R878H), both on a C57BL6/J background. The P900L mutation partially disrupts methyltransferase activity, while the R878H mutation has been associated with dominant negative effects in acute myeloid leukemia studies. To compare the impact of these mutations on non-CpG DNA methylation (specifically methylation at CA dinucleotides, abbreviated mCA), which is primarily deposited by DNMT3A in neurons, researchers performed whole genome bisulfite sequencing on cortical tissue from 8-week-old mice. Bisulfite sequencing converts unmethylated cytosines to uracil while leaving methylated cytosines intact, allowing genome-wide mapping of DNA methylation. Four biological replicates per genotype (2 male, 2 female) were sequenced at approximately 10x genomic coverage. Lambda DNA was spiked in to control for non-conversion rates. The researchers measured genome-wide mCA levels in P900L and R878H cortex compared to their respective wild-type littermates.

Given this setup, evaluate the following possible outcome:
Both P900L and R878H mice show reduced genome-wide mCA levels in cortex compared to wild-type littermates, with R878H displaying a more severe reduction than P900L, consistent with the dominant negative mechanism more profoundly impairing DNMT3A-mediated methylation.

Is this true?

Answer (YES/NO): YES